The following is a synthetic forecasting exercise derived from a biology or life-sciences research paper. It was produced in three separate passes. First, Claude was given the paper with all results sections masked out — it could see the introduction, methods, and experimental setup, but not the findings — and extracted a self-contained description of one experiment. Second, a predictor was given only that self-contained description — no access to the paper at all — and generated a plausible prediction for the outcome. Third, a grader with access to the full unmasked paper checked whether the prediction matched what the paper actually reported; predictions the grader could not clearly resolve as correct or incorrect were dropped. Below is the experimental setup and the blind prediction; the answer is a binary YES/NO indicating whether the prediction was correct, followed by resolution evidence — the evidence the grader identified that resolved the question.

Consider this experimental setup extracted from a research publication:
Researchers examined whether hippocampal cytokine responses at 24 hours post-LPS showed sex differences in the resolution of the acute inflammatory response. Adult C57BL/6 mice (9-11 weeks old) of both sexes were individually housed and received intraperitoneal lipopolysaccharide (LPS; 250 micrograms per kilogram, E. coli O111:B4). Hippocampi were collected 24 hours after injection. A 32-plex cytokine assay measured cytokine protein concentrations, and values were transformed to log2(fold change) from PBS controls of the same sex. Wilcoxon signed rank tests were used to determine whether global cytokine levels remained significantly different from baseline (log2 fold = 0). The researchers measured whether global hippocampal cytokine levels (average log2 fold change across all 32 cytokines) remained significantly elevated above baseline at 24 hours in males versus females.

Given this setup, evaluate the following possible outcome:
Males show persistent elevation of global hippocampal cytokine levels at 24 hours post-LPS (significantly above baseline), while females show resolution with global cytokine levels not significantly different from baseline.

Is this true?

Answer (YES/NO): YES